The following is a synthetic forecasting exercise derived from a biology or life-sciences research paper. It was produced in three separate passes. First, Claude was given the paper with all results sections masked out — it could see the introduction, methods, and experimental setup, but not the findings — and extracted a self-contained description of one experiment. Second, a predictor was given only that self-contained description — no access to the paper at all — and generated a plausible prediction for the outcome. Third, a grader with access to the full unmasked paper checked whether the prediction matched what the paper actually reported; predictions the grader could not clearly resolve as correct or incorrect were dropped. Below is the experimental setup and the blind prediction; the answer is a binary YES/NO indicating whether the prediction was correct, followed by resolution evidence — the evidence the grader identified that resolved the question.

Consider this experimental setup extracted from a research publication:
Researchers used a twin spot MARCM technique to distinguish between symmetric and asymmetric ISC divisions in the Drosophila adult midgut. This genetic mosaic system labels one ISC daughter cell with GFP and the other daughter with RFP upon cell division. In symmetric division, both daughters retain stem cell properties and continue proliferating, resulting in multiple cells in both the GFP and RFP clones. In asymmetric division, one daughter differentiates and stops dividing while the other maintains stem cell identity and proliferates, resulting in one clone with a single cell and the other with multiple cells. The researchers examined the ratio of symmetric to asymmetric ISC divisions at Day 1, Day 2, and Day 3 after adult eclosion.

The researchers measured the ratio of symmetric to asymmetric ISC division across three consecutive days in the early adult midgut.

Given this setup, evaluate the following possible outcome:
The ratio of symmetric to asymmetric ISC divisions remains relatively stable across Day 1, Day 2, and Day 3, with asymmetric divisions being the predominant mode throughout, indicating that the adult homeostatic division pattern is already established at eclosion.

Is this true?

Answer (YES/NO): NO